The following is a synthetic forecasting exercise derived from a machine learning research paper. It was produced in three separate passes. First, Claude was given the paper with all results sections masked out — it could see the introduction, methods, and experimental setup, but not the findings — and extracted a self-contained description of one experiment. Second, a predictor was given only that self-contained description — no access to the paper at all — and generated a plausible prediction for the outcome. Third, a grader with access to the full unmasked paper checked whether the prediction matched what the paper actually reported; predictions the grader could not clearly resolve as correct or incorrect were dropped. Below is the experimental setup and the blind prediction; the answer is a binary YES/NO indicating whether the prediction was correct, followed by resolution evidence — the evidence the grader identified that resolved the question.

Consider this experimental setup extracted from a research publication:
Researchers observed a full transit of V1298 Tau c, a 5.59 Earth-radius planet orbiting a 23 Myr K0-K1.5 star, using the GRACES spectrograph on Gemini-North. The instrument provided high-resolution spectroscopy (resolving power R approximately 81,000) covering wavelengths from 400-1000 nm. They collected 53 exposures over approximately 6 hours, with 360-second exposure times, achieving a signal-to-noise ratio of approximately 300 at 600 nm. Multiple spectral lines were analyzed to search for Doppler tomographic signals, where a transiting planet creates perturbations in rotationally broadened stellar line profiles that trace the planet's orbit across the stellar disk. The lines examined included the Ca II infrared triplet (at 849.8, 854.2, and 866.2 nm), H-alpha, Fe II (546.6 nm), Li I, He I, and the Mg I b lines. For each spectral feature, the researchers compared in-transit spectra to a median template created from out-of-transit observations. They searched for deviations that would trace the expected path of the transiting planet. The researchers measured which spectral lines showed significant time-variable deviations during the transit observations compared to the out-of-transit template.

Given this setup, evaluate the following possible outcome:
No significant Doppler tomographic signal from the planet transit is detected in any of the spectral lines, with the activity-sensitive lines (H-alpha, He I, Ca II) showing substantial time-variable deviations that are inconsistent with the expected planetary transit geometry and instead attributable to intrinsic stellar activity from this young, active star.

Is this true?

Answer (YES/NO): NO